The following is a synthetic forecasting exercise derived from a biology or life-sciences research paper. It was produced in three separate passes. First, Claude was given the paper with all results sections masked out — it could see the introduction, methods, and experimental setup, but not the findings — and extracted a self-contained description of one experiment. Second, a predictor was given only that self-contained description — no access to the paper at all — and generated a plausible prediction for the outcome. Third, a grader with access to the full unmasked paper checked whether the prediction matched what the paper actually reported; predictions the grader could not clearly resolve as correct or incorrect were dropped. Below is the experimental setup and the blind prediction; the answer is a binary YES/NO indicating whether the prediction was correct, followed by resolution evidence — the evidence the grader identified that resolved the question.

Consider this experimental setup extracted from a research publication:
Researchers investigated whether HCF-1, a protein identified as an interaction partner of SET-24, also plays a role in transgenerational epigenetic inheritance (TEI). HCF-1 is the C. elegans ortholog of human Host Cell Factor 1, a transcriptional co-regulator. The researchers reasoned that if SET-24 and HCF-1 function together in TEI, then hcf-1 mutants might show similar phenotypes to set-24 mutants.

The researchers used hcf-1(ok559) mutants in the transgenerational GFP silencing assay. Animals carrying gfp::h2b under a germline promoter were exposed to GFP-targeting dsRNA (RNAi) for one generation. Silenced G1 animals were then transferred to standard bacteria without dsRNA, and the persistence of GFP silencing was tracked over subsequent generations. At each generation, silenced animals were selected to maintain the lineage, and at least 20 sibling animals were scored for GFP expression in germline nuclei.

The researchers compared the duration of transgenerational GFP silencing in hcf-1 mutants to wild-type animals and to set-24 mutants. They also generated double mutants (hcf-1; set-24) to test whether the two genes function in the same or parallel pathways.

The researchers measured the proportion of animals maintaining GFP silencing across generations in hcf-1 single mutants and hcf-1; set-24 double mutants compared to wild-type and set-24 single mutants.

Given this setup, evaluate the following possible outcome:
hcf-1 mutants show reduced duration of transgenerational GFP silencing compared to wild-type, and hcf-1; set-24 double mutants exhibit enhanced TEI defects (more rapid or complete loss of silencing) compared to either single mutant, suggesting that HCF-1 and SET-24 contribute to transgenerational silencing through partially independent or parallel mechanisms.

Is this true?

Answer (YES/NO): NO